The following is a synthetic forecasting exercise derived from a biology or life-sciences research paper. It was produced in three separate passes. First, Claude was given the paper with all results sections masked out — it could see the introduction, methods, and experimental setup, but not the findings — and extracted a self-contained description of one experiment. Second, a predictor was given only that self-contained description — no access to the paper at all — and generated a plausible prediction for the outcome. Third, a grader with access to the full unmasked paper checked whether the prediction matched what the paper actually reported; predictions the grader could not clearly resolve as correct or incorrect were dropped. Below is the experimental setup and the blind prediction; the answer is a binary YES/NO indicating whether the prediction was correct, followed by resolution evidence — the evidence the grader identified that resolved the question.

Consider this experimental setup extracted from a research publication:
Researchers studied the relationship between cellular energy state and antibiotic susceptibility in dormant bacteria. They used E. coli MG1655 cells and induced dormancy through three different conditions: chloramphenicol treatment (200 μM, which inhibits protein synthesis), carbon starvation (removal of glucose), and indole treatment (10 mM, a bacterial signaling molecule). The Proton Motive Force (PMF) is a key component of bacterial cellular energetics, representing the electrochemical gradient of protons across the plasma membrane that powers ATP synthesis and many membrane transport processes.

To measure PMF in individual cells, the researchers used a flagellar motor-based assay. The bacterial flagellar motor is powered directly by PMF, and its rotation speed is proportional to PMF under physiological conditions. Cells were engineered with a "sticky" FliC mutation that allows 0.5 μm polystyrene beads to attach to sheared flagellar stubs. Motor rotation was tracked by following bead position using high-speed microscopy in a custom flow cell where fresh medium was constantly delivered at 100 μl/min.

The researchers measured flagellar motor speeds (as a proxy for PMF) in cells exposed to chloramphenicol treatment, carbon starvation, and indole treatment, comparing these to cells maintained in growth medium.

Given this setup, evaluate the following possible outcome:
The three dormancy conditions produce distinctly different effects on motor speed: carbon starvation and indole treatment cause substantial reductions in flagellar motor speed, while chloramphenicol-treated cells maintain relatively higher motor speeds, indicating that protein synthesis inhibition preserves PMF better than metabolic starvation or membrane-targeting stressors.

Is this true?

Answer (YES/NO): YES